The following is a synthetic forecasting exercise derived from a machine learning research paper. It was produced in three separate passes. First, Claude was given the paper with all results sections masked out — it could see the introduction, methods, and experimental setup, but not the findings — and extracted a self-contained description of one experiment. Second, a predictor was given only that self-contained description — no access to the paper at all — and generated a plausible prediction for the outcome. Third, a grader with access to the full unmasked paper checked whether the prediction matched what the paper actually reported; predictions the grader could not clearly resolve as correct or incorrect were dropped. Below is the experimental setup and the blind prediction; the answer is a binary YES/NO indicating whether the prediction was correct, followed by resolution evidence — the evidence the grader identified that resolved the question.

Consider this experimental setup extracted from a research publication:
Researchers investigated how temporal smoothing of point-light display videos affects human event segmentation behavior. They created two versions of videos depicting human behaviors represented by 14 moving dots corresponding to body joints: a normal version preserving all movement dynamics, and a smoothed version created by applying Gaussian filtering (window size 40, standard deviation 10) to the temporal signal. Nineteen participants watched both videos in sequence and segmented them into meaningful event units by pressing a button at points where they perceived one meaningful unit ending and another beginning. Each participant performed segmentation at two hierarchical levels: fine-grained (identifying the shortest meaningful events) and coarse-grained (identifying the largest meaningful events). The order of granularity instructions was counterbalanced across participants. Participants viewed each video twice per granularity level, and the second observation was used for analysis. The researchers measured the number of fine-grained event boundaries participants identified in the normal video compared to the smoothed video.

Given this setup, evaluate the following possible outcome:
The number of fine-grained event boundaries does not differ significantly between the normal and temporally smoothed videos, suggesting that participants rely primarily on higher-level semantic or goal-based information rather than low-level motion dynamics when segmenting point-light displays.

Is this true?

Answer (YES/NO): NO